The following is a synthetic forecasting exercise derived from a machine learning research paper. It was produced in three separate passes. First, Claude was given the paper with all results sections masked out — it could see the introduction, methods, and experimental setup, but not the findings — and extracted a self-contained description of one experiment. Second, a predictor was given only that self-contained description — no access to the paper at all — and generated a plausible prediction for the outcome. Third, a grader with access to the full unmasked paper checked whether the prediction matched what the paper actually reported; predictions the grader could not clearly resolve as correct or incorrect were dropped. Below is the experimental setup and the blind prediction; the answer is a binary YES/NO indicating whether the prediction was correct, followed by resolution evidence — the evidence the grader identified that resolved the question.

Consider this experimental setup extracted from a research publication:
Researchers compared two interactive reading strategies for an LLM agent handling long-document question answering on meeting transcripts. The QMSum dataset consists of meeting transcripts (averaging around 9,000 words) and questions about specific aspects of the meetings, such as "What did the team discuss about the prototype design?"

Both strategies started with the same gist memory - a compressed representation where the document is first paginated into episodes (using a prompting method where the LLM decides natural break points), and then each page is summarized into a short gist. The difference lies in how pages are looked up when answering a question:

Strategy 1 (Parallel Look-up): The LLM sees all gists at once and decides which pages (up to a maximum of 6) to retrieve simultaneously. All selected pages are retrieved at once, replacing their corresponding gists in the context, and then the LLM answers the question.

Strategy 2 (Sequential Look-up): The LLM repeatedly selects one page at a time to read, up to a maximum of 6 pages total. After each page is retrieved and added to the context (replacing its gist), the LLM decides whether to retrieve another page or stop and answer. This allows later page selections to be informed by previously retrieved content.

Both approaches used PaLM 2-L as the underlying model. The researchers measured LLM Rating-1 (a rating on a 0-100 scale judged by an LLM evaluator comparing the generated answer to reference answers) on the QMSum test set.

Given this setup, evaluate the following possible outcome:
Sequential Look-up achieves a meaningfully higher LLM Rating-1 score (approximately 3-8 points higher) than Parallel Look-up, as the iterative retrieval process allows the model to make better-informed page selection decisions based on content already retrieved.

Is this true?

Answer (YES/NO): YES